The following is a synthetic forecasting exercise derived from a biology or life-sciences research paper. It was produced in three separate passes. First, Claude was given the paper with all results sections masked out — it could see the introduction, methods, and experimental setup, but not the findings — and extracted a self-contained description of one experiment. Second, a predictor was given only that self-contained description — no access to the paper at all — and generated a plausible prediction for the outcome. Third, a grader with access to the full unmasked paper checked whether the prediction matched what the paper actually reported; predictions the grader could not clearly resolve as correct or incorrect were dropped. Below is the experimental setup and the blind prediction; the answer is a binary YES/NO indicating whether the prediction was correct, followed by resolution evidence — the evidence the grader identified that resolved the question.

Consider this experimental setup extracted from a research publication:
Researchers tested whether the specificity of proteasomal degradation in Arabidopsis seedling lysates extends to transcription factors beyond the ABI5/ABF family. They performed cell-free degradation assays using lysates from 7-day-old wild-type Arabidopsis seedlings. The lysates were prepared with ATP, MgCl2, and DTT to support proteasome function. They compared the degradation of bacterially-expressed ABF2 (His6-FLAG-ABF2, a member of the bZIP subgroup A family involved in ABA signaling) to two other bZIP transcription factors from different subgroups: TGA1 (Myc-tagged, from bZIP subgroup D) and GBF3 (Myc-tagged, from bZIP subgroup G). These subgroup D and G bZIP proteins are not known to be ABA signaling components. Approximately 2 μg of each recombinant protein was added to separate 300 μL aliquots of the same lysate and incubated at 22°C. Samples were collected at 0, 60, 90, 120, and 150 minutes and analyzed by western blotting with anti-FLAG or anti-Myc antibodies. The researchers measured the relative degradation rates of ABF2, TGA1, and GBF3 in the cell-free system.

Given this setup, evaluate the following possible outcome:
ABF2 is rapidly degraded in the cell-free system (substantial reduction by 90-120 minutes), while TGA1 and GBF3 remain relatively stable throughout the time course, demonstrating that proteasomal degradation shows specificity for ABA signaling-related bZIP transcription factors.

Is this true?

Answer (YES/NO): NO